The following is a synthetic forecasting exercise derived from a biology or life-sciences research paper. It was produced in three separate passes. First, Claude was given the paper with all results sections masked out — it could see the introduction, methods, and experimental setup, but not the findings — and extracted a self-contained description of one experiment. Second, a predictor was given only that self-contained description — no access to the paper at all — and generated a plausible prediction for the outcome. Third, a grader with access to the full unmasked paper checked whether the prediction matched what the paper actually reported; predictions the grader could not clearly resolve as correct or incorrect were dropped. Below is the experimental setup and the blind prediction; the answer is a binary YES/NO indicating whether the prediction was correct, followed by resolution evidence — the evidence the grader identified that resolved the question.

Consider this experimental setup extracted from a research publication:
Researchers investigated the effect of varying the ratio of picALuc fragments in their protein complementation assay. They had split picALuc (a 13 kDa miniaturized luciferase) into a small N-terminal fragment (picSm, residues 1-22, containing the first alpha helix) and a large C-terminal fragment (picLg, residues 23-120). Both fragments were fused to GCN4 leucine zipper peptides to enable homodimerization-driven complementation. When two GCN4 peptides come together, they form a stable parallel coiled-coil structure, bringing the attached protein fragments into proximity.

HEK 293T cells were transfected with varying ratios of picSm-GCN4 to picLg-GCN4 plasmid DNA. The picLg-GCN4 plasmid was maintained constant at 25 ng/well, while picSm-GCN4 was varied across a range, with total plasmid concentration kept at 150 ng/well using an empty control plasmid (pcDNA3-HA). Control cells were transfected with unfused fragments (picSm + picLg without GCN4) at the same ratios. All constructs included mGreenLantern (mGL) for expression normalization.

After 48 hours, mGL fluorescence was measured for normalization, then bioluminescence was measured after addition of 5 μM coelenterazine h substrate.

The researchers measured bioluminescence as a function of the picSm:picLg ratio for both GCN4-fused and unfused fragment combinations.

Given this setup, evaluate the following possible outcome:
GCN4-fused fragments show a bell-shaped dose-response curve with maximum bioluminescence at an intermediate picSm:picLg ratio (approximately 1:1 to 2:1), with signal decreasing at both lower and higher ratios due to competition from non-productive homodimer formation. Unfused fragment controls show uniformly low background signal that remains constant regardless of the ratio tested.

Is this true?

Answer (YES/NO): NO